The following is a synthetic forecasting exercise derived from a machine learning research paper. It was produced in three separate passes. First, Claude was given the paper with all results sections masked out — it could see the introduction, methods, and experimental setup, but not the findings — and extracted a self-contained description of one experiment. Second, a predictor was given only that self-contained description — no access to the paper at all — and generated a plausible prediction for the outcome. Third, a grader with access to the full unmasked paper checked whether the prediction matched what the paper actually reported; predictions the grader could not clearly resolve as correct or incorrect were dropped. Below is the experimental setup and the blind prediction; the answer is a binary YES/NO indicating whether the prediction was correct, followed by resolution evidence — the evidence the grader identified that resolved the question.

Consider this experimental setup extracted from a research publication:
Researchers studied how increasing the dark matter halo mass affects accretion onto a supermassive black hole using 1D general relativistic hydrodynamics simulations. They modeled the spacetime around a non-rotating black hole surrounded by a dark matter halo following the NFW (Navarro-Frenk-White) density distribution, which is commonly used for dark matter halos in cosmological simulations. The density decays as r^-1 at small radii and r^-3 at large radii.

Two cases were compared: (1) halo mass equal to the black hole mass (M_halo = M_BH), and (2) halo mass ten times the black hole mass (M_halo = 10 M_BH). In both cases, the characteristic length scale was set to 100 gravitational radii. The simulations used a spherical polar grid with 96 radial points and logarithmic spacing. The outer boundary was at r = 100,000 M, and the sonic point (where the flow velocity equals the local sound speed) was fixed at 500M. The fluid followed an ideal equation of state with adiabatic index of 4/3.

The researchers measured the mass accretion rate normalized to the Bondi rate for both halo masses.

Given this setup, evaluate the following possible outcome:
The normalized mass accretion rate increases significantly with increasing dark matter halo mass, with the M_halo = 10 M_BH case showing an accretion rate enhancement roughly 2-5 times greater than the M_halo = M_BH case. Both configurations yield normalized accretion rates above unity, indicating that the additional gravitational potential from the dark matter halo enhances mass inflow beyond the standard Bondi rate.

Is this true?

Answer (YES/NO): YES